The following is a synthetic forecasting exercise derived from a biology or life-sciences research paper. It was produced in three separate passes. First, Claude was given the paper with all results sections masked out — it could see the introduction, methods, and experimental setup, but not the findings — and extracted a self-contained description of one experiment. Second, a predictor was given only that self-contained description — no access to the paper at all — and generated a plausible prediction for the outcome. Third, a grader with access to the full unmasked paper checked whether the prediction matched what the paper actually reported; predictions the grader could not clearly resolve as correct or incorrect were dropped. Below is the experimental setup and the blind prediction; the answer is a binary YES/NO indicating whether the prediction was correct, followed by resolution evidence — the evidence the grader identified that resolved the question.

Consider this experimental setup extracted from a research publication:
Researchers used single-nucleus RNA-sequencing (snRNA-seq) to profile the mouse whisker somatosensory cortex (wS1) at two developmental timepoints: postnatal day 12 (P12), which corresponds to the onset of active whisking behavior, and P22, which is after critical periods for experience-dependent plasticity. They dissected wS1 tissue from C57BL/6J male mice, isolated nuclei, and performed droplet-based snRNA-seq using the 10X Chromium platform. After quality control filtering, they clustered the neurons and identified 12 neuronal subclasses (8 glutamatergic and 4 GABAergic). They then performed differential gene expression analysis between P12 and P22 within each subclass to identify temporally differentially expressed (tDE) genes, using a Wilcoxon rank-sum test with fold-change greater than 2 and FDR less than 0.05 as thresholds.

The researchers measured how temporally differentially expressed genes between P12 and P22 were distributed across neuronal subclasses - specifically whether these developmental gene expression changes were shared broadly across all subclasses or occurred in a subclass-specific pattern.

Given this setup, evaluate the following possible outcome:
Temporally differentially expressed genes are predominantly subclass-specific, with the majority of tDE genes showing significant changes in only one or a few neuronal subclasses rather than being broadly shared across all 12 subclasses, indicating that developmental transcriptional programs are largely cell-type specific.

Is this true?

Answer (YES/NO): YES